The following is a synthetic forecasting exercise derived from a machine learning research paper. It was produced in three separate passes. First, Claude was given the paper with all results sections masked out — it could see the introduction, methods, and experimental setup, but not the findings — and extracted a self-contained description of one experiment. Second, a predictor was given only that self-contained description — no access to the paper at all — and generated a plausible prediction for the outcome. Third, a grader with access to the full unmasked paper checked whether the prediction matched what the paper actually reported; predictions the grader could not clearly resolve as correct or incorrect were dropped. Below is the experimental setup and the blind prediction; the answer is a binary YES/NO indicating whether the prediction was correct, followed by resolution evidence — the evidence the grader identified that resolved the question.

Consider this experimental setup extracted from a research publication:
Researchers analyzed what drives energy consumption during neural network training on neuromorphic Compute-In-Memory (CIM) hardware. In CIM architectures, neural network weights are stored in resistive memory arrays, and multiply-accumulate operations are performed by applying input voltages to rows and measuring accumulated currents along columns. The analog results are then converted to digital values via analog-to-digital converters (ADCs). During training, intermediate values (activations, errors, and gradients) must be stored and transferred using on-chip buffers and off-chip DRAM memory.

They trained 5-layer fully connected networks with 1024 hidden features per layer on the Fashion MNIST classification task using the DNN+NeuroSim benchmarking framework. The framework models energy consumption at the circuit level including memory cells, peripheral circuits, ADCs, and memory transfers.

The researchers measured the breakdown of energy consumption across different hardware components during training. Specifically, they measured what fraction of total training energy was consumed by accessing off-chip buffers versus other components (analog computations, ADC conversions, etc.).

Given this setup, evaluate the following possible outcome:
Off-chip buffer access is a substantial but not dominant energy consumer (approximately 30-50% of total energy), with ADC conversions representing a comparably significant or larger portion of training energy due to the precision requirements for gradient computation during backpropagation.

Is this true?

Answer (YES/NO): NO